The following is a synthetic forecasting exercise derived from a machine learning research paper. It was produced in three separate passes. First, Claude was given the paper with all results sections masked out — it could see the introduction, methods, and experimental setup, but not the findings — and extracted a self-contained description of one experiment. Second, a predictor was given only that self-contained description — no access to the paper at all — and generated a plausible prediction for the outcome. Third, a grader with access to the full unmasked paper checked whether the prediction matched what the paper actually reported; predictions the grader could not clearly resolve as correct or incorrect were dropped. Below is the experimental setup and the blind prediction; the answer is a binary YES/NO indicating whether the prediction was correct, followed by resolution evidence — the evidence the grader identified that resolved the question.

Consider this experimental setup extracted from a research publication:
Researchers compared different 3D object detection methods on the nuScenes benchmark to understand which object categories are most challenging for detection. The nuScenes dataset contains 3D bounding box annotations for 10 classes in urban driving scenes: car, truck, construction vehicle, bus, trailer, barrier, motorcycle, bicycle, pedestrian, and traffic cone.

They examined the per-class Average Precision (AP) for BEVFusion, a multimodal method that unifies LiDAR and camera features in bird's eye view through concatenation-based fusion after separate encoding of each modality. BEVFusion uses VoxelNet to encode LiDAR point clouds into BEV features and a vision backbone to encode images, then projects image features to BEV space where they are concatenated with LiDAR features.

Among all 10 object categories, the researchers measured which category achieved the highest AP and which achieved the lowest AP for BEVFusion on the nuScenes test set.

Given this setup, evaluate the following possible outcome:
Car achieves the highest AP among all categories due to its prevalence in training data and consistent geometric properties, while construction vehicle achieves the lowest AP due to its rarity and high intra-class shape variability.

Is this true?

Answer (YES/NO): NO